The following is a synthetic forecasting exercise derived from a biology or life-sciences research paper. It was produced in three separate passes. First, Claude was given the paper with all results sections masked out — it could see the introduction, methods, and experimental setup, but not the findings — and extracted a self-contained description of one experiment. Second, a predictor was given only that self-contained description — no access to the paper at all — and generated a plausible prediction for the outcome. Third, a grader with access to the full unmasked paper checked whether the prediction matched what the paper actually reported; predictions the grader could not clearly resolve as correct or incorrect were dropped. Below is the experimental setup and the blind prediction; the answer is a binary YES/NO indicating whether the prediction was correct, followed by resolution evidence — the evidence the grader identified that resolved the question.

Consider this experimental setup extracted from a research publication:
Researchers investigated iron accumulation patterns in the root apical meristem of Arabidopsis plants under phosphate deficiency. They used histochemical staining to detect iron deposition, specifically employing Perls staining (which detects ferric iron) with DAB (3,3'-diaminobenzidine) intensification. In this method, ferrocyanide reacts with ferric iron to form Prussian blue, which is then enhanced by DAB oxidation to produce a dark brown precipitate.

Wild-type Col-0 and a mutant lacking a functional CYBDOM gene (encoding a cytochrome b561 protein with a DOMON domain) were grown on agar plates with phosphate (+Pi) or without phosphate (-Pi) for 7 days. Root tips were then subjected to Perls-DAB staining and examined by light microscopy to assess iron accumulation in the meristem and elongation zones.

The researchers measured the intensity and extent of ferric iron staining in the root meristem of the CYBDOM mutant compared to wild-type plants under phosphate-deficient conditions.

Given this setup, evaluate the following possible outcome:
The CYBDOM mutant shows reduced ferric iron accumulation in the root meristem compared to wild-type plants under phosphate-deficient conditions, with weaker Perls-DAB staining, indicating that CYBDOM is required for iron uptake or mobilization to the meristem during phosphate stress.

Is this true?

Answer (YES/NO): NO